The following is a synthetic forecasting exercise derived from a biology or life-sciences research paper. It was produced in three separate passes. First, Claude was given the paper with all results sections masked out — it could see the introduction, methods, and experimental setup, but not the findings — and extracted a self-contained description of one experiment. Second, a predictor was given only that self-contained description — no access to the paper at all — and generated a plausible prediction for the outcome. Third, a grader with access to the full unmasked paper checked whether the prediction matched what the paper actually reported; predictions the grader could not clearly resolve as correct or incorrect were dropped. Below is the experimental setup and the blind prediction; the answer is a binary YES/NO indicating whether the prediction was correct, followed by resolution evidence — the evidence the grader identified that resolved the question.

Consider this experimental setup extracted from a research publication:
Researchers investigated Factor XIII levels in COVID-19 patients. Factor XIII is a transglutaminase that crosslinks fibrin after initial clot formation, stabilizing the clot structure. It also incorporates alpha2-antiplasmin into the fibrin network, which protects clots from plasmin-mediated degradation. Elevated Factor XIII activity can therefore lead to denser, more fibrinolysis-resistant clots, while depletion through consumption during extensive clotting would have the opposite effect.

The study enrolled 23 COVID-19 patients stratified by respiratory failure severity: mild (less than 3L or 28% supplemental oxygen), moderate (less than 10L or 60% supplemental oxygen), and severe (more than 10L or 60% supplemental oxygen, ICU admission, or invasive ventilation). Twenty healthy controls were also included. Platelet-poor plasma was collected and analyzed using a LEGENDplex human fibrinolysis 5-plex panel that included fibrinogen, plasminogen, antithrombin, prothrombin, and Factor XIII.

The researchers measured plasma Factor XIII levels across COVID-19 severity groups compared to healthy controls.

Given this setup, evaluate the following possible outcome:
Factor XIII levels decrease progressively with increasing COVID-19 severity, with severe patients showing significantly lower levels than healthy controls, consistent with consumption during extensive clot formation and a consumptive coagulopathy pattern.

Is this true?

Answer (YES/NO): NO